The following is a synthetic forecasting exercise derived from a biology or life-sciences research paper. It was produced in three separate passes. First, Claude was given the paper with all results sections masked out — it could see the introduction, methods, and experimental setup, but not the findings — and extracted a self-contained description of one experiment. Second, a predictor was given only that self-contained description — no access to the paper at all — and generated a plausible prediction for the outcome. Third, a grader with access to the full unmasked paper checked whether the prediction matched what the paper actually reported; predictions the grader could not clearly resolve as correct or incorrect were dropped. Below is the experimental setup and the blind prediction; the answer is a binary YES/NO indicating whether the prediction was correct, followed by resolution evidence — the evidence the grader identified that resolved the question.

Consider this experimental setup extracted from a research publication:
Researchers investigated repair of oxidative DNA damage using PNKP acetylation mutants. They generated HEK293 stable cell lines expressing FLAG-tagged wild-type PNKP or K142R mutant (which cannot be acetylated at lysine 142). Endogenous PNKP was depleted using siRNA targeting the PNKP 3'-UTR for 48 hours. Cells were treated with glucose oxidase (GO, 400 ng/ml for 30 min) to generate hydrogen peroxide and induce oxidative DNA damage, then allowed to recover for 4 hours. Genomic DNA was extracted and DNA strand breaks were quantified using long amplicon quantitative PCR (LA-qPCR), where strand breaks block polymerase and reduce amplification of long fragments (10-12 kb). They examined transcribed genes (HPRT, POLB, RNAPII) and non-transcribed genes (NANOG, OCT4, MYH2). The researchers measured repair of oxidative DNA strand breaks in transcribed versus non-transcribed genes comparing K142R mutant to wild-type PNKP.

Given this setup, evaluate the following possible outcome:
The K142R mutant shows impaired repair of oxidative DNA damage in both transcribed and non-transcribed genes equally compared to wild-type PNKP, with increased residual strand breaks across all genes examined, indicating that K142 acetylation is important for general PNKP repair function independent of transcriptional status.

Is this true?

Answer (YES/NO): NO